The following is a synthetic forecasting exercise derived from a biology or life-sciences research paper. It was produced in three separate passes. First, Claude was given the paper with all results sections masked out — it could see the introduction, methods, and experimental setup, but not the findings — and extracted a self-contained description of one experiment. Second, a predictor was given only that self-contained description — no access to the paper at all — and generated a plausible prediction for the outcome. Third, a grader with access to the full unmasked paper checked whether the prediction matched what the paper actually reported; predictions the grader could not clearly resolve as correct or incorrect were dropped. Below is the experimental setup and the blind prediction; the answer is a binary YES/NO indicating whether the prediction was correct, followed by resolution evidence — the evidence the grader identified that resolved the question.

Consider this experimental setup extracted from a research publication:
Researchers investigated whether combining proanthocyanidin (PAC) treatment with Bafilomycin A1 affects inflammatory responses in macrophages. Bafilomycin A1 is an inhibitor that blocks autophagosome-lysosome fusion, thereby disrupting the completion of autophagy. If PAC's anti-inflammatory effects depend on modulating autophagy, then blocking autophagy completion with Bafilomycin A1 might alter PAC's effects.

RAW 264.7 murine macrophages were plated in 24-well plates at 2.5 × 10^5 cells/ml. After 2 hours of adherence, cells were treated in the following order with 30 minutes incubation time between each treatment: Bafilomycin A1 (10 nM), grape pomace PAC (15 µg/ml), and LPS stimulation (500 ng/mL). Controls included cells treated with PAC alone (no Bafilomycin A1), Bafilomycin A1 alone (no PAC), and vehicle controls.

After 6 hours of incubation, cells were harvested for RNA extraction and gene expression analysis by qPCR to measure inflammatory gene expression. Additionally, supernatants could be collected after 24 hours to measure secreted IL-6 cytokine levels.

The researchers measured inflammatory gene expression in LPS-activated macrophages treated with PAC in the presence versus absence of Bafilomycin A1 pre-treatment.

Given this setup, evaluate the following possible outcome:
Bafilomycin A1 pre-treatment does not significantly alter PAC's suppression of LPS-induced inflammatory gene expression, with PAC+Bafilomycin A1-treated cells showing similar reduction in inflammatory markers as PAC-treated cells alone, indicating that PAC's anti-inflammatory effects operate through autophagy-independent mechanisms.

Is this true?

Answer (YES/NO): NO